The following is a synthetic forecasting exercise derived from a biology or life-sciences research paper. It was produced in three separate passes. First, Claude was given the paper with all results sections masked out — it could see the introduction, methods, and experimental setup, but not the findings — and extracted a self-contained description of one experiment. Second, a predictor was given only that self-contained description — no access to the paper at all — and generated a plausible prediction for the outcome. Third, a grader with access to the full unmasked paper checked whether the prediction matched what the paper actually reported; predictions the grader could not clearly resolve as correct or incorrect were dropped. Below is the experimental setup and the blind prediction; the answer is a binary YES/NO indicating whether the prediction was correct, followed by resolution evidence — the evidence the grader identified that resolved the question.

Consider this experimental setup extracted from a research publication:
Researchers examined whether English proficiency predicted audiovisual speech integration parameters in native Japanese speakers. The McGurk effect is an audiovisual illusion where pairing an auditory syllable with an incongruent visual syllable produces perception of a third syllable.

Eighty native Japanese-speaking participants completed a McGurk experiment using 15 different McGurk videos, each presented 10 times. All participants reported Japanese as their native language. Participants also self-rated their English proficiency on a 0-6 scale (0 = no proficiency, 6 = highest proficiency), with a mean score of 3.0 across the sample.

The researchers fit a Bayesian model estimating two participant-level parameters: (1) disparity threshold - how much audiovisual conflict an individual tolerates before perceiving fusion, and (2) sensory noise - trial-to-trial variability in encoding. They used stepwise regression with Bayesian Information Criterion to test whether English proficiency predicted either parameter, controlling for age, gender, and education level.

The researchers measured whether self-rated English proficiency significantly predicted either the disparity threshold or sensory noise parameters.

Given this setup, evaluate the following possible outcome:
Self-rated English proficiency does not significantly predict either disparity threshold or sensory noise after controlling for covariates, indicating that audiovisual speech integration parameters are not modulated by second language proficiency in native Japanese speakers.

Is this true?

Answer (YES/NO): NO